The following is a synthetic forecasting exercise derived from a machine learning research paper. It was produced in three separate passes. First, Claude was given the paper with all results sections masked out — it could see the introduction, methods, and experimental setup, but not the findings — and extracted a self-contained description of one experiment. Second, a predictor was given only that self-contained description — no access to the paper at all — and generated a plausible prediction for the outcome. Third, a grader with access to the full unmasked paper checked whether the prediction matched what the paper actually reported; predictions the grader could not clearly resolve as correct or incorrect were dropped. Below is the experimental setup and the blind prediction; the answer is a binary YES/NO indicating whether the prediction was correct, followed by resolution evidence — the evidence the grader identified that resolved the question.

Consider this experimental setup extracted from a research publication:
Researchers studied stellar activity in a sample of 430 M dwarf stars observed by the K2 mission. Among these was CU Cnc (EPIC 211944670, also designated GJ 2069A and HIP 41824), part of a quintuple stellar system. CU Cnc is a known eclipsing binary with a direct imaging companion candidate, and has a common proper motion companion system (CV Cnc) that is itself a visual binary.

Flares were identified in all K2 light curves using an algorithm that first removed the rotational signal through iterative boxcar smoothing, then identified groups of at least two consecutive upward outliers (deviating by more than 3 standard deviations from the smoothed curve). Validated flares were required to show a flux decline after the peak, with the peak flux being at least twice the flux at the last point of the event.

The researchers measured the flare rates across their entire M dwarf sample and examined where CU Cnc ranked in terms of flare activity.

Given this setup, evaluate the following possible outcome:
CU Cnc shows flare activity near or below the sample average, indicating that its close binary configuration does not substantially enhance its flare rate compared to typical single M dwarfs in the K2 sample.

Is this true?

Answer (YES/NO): NO